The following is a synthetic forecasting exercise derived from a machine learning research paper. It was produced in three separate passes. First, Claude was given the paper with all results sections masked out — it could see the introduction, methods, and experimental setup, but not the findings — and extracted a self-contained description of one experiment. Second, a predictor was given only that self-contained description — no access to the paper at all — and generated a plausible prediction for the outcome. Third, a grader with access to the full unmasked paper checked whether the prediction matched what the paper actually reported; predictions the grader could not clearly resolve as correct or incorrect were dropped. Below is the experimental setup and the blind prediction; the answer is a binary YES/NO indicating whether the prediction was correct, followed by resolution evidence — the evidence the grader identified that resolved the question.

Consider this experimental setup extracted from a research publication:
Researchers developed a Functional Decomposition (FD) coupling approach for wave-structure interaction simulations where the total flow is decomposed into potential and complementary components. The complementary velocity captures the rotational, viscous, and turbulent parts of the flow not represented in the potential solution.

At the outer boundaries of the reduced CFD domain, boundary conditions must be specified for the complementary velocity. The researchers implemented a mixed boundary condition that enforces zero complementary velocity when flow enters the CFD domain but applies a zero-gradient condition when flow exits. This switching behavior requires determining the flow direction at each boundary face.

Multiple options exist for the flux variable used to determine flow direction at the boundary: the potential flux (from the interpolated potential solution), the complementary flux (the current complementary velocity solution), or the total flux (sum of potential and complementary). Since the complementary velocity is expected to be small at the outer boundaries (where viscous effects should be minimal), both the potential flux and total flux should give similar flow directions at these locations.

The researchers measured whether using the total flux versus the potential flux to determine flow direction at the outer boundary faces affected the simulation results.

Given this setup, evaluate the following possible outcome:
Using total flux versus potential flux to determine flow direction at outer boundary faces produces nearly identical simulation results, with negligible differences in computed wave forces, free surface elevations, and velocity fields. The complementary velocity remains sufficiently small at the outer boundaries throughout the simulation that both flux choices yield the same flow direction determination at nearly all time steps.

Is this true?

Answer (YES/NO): YES